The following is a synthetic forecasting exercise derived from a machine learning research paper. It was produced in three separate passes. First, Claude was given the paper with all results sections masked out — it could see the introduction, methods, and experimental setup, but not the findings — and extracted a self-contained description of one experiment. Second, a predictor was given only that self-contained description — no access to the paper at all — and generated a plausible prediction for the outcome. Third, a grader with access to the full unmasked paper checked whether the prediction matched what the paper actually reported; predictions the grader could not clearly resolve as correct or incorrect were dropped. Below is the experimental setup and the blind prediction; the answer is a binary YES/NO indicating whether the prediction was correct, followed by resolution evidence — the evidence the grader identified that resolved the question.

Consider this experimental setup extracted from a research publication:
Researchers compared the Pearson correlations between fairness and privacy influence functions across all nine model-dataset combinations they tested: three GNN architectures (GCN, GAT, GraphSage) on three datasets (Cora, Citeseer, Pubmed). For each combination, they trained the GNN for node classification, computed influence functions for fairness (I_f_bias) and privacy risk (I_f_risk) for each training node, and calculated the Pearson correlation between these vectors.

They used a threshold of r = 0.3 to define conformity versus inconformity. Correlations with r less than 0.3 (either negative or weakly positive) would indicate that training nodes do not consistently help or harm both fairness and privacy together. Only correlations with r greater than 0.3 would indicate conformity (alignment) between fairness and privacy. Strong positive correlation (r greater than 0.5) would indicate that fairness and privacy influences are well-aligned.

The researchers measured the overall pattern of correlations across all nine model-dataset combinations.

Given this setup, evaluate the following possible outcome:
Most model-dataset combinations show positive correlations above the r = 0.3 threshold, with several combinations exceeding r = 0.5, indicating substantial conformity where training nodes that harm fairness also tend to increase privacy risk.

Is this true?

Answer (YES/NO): NO